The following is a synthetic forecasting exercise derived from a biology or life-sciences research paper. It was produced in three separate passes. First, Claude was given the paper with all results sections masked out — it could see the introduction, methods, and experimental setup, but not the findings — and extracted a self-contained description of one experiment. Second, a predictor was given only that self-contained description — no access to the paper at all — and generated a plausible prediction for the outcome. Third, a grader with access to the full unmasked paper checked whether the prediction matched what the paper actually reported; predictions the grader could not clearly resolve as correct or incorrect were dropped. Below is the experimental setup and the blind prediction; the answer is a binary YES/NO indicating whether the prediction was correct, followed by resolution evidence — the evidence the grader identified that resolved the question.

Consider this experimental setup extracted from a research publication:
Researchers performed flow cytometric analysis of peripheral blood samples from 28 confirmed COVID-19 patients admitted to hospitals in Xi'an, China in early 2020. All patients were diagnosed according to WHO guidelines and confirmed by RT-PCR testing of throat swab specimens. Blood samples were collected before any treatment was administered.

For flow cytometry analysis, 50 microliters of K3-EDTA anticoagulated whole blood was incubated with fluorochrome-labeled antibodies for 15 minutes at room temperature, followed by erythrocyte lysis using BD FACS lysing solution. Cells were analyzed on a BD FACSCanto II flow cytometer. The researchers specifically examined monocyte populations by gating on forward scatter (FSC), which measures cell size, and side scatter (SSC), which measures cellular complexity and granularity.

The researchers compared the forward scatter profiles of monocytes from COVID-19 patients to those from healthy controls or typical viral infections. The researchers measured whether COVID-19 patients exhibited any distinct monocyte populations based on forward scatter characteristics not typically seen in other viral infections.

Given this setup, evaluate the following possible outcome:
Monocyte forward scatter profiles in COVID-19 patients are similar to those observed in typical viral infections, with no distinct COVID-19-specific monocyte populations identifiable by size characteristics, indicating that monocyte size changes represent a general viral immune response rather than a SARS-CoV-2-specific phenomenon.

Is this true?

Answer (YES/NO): NO